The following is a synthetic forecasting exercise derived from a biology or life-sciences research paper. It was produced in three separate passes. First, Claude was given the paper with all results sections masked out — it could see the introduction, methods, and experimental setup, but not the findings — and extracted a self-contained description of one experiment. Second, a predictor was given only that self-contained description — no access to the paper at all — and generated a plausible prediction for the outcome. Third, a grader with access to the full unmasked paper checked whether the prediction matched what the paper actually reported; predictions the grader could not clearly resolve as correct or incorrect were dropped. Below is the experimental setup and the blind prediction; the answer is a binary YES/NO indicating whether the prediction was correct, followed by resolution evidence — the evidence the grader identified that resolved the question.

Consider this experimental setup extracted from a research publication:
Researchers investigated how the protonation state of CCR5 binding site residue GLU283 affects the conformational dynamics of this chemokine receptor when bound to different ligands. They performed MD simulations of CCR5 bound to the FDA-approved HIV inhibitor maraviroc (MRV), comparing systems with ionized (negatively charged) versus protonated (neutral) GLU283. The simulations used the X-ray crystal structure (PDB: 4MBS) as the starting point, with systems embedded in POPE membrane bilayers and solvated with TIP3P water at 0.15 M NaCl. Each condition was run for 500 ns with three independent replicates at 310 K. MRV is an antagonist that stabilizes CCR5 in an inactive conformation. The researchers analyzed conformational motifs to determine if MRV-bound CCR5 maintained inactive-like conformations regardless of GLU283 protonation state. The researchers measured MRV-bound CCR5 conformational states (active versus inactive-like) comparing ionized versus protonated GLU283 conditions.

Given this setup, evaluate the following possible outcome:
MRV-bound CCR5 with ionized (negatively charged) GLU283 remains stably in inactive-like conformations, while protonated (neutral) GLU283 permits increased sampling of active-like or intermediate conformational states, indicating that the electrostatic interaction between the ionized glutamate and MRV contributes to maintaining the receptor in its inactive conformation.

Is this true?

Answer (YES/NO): NO